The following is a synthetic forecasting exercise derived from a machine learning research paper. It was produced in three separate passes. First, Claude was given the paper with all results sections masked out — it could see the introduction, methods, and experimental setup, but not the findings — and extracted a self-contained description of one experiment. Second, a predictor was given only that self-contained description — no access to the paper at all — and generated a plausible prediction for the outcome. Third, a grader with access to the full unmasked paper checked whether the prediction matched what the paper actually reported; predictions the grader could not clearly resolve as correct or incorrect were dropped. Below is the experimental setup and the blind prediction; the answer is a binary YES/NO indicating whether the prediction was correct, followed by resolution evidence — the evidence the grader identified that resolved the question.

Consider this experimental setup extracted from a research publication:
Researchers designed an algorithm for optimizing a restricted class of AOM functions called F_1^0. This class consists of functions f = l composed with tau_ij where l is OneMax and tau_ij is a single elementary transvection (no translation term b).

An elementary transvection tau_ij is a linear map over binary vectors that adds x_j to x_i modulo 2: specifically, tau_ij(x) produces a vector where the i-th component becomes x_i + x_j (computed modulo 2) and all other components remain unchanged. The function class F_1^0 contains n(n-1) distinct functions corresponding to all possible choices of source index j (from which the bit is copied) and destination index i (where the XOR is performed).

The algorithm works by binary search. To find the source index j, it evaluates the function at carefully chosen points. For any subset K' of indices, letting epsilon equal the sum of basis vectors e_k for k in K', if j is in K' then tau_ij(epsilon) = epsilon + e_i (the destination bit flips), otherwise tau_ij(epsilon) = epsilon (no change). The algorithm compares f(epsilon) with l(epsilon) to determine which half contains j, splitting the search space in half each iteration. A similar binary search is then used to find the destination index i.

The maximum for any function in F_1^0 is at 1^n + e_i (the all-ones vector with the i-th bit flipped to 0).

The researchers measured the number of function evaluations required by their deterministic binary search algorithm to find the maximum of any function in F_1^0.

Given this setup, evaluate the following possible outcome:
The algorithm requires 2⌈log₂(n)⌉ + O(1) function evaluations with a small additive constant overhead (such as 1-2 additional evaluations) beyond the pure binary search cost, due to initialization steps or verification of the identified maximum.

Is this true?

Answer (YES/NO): NO